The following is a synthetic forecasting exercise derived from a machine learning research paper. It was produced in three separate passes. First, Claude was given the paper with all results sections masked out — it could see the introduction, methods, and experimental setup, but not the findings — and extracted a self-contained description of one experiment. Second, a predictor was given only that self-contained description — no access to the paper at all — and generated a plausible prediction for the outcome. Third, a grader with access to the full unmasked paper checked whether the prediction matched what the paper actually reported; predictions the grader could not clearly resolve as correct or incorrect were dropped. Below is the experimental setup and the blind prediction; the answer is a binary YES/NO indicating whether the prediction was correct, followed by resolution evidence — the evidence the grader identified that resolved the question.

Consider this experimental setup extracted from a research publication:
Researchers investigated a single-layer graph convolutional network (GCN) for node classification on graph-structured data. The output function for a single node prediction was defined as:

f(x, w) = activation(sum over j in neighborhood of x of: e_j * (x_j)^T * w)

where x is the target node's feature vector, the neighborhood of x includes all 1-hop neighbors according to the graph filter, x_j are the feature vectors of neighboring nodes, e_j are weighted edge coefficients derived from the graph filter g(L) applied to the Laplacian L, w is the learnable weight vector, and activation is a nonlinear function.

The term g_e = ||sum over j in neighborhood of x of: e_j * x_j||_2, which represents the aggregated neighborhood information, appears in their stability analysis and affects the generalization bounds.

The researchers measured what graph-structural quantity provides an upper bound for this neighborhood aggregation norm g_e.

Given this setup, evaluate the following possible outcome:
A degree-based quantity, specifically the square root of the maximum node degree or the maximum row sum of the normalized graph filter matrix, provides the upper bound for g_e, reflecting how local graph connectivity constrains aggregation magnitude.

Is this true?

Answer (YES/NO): NO